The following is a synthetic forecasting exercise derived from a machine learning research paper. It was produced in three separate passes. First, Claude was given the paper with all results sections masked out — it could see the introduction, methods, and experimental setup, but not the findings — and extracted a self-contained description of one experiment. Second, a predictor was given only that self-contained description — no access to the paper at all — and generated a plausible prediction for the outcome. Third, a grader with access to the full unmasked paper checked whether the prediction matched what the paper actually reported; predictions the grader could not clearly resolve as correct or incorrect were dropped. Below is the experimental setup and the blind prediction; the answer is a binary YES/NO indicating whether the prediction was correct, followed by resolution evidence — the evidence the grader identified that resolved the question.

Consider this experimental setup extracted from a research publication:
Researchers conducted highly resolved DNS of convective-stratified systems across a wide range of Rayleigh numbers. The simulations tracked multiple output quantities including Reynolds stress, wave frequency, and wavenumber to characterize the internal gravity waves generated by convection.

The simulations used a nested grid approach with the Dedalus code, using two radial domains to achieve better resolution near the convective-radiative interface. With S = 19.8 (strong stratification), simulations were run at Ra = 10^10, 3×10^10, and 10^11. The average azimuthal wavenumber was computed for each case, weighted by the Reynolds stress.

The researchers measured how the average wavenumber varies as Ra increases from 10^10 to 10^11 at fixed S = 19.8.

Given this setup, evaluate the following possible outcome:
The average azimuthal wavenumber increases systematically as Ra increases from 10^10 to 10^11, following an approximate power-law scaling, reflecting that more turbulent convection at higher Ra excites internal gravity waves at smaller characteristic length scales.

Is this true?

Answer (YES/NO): YES